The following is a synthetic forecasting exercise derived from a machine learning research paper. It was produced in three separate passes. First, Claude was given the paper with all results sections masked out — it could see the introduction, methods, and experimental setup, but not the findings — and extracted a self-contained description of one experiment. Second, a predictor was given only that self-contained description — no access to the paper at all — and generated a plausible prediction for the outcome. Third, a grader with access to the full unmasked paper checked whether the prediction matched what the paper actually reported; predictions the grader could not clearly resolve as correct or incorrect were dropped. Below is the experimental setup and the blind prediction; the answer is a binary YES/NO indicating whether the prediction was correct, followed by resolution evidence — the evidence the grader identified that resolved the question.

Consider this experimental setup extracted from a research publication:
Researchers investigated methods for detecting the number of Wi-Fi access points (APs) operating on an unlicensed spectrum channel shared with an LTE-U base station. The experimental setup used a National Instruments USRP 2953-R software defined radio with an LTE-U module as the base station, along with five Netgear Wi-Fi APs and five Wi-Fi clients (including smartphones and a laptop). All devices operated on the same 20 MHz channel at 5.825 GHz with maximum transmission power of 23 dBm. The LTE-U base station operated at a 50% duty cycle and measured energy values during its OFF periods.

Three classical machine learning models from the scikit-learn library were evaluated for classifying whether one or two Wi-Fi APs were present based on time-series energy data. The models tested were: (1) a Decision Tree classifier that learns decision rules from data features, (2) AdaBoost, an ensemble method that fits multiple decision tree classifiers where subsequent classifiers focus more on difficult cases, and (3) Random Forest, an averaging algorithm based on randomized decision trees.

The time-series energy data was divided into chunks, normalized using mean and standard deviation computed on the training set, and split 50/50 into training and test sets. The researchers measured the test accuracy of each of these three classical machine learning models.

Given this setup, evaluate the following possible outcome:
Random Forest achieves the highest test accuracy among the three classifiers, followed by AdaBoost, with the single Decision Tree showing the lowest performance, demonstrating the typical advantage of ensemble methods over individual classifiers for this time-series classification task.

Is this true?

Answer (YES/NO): NO